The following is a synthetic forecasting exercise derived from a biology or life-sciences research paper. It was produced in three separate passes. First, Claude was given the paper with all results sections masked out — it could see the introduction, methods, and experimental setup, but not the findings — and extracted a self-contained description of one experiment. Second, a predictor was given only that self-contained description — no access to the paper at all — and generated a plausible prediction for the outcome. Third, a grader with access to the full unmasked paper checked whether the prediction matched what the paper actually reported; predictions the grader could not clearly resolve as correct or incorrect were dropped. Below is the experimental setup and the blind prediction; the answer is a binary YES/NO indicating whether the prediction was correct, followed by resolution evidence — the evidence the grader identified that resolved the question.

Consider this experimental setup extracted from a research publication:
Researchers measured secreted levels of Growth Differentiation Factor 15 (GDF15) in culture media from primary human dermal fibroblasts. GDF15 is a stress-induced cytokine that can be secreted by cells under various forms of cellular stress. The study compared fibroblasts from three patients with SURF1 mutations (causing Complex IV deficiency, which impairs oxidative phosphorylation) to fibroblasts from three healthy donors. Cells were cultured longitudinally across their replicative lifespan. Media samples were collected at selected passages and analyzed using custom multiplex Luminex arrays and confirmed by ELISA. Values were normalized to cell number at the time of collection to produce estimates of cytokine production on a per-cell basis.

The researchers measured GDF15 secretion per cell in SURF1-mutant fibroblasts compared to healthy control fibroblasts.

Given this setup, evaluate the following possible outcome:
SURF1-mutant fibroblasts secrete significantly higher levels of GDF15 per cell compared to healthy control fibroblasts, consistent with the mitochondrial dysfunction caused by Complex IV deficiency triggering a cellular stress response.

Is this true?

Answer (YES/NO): YES